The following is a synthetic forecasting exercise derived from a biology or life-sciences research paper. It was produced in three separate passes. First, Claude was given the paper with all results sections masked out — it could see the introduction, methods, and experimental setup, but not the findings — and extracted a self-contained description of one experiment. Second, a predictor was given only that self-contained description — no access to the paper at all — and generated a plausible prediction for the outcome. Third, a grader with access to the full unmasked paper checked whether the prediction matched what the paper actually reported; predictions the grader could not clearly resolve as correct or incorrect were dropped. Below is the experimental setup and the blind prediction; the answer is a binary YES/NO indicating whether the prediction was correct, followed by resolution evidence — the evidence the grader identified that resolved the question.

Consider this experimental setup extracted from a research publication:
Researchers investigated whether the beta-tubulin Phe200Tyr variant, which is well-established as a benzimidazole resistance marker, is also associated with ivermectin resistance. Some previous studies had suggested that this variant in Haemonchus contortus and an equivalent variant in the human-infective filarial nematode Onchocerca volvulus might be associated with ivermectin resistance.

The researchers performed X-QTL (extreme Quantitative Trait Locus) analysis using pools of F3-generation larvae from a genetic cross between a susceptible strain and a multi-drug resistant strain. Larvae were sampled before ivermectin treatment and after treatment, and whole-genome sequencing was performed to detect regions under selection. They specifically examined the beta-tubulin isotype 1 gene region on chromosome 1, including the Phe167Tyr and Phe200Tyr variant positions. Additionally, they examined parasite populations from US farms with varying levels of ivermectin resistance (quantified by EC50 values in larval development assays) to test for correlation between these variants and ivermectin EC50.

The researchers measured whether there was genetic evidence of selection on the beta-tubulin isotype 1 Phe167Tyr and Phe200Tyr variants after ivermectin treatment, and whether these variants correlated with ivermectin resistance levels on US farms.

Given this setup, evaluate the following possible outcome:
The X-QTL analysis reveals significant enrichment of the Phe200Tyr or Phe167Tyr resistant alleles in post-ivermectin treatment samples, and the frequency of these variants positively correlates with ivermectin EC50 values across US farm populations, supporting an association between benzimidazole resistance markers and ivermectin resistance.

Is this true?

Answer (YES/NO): NO